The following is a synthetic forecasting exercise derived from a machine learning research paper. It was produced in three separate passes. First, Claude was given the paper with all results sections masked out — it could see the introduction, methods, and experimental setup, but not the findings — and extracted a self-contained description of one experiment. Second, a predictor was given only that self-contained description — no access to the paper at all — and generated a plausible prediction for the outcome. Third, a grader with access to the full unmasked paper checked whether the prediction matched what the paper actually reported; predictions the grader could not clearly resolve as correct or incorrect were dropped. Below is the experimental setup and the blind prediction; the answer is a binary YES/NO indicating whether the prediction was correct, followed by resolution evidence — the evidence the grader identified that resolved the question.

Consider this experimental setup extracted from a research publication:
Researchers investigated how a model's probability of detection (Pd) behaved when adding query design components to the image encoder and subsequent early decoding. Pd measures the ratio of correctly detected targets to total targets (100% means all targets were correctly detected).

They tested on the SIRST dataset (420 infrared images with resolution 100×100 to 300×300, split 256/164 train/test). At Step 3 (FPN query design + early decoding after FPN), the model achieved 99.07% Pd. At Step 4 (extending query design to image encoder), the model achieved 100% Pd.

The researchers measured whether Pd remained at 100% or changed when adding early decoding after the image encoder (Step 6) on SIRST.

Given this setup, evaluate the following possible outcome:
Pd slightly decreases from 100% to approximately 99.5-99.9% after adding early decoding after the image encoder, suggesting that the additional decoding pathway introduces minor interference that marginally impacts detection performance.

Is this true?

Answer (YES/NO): NO